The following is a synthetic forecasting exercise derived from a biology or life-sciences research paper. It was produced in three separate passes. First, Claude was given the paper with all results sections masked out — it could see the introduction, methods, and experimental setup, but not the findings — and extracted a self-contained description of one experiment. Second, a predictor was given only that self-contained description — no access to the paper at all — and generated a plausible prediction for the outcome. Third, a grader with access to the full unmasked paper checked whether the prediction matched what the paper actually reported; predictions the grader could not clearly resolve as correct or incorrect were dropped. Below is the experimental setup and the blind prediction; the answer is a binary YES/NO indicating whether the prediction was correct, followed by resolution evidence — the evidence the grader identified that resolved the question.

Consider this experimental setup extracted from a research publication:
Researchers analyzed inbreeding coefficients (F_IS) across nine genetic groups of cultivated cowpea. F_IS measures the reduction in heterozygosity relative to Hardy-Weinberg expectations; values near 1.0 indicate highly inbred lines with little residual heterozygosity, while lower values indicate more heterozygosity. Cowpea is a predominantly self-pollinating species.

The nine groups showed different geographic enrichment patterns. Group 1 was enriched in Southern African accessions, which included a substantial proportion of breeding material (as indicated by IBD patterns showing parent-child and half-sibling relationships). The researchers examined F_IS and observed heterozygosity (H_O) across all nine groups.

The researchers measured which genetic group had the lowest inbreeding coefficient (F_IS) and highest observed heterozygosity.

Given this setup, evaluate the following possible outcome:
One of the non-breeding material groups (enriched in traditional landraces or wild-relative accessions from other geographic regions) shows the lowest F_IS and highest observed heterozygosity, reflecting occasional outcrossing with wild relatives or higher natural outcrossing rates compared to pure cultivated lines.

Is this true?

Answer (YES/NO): NO